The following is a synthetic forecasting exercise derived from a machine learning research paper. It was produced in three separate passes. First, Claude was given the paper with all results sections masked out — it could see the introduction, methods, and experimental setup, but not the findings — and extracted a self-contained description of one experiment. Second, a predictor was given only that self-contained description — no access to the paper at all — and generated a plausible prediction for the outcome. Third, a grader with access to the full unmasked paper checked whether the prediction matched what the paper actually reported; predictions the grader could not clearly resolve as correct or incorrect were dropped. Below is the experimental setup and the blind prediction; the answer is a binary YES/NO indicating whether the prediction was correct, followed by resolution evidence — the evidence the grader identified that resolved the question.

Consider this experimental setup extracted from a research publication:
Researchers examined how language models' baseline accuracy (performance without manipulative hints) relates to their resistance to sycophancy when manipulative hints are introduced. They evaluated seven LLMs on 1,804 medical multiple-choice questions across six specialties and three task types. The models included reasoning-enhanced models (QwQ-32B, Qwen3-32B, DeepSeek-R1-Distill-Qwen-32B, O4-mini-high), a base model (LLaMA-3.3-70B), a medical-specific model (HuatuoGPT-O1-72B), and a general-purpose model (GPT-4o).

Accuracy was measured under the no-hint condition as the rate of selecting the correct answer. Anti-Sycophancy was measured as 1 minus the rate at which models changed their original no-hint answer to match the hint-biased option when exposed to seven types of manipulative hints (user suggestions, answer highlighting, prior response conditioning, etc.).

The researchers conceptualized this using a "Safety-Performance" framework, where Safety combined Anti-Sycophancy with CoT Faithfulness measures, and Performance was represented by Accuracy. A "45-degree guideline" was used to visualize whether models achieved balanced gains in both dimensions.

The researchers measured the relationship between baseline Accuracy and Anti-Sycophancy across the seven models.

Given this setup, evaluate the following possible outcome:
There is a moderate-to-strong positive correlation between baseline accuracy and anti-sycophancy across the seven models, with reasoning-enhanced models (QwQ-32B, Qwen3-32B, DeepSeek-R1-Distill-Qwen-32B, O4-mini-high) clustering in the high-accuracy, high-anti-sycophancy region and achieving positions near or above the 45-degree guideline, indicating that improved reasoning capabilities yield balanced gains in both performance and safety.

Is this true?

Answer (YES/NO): NO